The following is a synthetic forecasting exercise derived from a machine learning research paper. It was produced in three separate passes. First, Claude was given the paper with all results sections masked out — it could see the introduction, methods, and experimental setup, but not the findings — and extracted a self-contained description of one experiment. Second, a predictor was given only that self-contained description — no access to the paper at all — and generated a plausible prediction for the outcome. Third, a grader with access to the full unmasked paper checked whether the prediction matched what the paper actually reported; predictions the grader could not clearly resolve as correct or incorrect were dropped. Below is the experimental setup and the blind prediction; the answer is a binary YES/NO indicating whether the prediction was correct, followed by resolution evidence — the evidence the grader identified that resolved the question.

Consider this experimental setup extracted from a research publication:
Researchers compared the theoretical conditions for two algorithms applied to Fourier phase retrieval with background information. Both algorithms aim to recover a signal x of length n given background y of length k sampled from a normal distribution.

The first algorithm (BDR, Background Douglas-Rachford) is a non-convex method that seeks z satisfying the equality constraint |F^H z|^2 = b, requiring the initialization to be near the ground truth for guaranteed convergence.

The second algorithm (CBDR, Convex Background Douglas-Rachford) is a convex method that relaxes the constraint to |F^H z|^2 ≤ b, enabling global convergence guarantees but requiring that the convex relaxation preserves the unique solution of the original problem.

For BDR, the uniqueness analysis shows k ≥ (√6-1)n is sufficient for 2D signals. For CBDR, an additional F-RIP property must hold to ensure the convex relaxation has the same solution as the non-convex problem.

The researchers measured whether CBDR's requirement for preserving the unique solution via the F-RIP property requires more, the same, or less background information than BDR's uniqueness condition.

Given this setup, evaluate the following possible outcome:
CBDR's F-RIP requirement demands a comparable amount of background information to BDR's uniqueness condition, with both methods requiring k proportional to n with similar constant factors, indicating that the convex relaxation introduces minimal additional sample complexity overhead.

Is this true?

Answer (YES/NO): NO